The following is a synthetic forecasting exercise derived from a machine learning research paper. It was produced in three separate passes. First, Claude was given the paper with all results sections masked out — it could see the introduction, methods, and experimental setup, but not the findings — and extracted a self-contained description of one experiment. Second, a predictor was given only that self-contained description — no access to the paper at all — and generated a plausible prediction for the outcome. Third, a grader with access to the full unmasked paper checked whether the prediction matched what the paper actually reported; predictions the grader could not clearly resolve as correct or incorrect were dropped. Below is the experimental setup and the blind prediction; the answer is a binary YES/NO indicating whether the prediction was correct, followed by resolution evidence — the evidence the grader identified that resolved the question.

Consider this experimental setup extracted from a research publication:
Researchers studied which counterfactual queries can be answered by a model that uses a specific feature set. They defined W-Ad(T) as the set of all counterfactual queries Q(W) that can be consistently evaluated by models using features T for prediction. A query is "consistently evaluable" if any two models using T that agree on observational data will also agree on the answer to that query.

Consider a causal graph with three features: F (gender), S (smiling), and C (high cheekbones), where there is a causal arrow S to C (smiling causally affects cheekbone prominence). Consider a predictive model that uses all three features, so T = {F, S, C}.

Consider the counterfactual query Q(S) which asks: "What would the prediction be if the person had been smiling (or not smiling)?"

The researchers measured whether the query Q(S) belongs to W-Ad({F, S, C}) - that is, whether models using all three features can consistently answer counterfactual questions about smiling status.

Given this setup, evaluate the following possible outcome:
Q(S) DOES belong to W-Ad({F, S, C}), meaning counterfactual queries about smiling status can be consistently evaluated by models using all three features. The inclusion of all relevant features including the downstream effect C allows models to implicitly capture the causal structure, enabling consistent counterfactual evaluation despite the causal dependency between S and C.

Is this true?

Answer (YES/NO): NO